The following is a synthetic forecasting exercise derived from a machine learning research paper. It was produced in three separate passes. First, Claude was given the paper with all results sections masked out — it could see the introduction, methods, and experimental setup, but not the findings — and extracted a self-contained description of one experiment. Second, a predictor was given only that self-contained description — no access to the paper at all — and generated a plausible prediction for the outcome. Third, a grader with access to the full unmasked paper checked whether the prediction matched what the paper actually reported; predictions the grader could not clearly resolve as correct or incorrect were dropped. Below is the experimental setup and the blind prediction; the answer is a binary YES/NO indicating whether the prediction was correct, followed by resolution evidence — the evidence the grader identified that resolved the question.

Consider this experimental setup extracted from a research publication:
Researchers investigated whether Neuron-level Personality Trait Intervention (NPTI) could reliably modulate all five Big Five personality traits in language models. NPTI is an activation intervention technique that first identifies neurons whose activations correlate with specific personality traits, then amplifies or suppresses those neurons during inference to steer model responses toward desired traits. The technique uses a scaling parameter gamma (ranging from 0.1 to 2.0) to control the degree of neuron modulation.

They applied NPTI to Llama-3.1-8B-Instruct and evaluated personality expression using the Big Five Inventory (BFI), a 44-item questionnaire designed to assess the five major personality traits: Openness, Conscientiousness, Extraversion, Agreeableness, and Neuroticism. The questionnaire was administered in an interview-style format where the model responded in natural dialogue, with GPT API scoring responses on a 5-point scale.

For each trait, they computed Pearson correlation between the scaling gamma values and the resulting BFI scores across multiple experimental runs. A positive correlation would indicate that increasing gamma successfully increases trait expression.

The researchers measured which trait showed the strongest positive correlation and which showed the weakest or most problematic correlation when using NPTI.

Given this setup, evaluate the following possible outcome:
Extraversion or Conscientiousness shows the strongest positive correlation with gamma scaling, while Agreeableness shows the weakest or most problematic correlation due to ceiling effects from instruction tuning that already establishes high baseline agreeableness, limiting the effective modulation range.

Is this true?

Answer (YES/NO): NO